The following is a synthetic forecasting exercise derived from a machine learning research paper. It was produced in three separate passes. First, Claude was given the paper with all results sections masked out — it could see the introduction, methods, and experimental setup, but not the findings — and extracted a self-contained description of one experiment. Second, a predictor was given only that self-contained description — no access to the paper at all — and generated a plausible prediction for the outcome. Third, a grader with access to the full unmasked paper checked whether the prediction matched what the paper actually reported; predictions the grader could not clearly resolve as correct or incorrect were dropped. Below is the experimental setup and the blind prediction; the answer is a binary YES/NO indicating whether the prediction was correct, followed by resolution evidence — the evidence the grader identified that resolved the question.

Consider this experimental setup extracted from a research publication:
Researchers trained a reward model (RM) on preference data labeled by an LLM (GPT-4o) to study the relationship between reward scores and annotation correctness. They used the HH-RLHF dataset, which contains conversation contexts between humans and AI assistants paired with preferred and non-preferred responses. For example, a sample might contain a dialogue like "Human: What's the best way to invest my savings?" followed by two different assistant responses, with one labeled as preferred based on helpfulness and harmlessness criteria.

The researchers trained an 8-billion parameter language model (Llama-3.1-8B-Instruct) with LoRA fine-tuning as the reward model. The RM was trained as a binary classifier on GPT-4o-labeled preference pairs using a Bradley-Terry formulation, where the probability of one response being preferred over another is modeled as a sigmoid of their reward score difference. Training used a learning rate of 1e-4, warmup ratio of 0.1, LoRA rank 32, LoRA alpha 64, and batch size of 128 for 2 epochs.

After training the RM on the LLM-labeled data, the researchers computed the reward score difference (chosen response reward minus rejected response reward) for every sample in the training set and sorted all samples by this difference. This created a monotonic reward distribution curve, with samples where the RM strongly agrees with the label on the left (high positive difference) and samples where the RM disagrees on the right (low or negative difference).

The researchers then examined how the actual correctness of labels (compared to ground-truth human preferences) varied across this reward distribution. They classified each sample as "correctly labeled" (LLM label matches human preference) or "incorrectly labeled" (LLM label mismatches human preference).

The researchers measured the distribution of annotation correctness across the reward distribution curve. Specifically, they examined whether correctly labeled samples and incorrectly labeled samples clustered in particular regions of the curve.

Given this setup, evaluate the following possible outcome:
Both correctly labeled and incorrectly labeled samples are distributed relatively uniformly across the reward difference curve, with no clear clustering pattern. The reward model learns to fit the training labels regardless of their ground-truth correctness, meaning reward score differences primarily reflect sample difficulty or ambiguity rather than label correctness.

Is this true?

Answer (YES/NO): NO